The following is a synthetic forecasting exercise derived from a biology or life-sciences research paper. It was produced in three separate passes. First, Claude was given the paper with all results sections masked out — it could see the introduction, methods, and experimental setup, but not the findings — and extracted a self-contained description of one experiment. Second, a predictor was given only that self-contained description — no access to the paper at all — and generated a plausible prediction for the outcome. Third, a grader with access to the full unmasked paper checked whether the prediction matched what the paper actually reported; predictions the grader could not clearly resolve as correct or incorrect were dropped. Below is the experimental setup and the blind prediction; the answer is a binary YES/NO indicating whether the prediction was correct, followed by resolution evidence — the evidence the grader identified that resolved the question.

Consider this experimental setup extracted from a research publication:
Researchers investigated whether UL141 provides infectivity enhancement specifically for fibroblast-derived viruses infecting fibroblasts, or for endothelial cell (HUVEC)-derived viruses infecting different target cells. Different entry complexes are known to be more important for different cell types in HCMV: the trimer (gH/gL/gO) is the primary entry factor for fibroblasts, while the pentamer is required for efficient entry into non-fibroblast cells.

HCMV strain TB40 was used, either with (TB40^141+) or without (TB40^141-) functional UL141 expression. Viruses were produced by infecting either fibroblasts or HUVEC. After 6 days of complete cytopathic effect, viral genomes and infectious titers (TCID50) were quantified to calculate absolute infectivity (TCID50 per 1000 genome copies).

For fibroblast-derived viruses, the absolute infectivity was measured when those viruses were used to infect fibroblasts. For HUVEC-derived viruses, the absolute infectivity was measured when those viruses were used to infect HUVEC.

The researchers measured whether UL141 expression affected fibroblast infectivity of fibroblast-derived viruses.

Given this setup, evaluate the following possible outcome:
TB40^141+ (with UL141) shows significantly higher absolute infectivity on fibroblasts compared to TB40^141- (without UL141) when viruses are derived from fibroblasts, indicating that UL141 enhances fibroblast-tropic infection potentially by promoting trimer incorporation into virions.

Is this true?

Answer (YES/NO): NO